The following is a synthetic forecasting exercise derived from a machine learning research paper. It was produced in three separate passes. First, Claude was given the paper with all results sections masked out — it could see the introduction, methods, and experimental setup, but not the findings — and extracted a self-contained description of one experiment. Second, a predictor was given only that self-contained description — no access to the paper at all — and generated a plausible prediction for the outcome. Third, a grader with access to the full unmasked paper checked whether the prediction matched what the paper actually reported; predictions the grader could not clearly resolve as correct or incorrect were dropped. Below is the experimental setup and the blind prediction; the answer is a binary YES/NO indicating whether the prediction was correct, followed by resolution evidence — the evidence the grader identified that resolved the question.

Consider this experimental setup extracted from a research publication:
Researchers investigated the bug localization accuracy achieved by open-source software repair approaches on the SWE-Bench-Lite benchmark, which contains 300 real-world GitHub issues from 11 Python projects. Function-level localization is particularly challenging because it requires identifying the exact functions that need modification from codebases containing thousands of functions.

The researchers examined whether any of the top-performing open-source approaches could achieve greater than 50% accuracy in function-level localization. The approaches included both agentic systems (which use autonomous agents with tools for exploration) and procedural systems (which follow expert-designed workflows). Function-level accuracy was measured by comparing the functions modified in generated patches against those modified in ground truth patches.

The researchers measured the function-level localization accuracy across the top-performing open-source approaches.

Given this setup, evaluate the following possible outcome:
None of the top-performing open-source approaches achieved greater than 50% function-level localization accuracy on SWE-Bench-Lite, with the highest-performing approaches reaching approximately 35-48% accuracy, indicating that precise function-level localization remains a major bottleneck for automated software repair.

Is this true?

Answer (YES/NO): NO